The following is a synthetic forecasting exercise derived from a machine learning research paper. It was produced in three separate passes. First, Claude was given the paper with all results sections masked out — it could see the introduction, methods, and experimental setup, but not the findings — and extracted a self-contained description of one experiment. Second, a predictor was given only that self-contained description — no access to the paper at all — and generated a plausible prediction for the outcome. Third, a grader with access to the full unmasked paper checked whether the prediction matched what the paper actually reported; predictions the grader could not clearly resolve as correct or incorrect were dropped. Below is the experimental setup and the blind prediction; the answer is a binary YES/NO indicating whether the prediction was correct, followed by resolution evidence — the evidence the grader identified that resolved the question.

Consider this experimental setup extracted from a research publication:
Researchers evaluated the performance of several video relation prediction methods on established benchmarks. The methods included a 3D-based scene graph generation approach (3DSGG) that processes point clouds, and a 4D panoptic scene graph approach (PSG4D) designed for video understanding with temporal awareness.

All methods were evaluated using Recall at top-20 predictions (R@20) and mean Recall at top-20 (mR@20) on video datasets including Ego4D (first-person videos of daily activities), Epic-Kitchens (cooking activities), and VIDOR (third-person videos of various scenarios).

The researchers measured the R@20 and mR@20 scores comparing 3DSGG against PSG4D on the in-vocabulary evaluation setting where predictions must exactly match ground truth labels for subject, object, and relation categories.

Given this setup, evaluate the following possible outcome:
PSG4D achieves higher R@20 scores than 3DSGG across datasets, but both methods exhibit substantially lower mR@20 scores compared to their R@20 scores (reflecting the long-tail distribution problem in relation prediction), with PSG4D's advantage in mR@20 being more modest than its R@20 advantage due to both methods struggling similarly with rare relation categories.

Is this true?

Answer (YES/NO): YES